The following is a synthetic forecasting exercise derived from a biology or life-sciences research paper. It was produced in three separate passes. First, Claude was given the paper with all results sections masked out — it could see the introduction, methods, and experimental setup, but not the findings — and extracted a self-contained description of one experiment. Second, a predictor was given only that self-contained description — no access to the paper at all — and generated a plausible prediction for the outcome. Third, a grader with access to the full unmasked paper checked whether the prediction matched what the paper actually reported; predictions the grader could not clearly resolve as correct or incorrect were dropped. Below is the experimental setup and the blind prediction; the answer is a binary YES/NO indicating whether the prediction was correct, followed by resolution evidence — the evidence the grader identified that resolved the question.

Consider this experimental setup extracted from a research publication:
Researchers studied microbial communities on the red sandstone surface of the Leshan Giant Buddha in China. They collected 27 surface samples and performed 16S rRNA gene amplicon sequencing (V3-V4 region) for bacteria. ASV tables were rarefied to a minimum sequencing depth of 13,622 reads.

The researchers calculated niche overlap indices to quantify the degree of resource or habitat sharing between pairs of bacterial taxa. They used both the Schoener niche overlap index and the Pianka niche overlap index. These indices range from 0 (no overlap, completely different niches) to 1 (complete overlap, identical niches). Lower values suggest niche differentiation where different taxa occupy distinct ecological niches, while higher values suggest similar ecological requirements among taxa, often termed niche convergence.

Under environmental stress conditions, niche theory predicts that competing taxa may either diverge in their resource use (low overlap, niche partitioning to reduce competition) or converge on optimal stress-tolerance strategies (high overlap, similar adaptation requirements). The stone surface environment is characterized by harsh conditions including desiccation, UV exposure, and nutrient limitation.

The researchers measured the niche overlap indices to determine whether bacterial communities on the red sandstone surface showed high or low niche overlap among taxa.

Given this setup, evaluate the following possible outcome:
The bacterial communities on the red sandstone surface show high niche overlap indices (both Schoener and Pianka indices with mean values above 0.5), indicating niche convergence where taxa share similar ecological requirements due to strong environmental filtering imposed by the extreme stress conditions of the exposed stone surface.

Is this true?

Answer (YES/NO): NO